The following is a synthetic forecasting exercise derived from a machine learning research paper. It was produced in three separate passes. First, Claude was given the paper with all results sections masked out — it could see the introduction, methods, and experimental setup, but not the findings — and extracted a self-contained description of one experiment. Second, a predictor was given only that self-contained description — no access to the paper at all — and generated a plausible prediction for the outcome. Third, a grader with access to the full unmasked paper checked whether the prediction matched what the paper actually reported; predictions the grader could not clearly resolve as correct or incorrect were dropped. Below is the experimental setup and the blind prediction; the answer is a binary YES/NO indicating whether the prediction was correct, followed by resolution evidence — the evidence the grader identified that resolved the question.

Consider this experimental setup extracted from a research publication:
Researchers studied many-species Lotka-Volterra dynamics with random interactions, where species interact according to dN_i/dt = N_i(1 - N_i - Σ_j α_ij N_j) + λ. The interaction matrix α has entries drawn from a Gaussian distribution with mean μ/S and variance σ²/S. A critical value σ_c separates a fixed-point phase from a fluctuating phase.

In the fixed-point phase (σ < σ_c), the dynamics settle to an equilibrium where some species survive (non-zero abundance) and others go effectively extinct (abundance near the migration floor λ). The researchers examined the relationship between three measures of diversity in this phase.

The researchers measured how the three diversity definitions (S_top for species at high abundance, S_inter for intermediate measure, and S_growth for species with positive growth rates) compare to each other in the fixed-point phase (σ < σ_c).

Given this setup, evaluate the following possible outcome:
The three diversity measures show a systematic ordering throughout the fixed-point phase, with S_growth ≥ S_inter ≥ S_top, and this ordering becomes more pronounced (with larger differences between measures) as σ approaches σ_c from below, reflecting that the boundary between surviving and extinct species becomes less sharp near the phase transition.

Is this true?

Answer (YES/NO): NO